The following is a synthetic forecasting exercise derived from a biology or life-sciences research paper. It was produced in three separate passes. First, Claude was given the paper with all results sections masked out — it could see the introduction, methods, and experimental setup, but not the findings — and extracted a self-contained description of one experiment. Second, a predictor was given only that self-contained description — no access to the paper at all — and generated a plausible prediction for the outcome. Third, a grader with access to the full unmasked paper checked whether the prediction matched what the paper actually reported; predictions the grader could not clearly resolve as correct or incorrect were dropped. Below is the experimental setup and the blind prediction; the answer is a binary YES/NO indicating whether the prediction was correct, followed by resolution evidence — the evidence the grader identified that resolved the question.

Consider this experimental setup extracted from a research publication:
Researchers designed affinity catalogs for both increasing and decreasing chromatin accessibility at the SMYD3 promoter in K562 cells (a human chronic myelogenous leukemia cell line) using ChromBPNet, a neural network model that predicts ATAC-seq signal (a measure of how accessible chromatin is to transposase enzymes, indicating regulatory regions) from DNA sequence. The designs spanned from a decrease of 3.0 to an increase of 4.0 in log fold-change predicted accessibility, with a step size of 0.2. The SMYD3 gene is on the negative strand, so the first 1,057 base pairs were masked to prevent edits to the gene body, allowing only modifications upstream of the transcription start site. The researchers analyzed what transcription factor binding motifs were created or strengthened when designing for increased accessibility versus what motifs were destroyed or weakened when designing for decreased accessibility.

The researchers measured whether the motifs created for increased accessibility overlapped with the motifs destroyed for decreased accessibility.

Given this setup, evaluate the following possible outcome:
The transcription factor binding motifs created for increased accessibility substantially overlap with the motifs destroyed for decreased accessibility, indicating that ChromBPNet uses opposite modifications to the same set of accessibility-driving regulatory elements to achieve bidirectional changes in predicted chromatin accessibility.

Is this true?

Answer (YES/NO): NO